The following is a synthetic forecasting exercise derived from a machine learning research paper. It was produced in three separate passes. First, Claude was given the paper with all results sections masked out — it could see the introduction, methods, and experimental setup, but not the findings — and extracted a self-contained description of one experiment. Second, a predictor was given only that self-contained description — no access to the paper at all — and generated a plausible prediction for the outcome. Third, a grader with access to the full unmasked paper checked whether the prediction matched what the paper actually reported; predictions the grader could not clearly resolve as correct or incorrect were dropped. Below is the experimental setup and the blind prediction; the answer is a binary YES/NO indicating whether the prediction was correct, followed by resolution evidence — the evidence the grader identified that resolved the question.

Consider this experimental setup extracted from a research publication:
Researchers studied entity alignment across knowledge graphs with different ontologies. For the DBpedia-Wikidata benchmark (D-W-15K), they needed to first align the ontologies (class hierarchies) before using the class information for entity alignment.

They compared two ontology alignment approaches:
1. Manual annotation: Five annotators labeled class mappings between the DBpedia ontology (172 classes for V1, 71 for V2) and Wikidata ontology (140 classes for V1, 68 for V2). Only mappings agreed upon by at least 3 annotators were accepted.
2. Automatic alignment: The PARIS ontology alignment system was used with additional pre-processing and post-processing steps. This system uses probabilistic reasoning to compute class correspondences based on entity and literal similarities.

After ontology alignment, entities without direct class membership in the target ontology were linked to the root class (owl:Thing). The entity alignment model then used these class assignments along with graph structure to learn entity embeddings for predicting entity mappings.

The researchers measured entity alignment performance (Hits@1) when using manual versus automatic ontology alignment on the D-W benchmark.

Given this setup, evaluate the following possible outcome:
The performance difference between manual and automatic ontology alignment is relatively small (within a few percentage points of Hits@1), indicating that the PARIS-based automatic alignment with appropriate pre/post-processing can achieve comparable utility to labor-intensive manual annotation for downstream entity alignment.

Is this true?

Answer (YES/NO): YES